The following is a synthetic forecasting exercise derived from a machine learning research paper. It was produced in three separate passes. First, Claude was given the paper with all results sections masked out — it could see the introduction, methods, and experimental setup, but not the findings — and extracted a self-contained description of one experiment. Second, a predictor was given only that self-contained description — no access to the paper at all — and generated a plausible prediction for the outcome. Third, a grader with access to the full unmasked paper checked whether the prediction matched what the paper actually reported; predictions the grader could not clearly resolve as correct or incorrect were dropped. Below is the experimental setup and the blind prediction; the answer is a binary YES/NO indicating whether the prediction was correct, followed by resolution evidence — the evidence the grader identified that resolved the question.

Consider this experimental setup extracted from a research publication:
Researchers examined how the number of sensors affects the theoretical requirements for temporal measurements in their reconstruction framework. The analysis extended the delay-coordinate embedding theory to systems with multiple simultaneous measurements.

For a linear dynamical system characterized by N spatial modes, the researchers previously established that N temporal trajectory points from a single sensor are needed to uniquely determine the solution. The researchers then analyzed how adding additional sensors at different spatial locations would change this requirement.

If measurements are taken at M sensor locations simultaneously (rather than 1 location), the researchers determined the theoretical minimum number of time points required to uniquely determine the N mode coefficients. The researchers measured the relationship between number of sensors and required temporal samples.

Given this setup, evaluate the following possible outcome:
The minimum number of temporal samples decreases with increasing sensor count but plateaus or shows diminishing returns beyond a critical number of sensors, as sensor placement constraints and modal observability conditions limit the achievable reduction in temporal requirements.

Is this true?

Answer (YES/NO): NO